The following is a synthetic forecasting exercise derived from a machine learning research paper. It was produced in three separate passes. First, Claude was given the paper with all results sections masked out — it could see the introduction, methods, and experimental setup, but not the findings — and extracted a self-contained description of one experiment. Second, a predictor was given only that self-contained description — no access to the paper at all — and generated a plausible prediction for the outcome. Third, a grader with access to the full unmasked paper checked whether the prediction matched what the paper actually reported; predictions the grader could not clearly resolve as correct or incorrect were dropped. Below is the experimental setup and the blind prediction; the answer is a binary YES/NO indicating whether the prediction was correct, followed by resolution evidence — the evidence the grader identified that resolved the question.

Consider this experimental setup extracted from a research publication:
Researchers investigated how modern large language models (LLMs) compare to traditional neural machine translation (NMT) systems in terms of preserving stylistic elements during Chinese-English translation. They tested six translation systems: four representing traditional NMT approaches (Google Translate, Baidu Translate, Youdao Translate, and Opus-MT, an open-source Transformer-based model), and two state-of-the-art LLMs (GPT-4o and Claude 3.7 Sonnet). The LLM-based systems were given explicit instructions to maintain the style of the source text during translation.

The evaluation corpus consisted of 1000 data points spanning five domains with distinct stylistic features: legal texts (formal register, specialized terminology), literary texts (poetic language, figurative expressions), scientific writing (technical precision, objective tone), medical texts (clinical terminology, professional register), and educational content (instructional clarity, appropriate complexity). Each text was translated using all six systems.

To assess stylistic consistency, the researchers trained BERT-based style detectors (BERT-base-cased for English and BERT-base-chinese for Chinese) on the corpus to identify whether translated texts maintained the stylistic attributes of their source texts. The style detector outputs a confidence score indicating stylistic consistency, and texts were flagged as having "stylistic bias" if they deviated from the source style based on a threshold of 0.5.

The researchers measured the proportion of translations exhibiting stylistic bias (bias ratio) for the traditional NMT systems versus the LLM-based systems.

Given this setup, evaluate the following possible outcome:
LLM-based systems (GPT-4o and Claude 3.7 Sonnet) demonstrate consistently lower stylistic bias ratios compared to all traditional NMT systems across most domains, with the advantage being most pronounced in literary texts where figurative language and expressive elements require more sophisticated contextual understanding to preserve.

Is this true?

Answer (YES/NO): NO